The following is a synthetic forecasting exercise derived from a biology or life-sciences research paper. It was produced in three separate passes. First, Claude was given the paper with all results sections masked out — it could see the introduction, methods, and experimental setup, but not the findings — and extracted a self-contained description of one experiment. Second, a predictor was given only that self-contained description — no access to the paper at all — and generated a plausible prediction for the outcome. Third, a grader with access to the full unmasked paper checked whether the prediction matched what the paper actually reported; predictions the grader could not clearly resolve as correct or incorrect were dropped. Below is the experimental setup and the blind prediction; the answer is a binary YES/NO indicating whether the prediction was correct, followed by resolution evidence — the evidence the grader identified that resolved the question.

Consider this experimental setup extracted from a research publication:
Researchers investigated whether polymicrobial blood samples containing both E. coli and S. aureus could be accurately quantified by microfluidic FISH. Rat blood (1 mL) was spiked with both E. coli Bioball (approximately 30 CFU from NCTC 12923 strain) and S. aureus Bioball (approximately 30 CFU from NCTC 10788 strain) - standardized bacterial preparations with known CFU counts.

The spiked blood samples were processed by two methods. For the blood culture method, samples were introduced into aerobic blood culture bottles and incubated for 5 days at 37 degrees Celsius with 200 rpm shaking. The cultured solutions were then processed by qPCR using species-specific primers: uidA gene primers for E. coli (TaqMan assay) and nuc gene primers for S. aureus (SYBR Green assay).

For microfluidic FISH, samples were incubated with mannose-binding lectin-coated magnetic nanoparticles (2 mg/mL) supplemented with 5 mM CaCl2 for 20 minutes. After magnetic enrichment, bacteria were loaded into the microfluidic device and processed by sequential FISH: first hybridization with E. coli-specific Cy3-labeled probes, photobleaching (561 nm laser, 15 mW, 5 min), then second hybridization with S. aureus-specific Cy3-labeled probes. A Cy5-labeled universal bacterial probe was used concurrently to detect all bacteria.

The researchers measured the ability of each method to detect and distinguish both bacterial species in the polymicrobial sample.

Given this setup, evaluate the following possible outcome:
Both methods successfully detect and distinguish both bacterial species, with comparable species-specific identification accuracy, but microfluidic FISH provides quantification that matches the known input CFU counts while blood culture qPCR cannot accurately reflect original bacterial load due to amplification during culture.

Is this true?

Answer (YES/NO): NO